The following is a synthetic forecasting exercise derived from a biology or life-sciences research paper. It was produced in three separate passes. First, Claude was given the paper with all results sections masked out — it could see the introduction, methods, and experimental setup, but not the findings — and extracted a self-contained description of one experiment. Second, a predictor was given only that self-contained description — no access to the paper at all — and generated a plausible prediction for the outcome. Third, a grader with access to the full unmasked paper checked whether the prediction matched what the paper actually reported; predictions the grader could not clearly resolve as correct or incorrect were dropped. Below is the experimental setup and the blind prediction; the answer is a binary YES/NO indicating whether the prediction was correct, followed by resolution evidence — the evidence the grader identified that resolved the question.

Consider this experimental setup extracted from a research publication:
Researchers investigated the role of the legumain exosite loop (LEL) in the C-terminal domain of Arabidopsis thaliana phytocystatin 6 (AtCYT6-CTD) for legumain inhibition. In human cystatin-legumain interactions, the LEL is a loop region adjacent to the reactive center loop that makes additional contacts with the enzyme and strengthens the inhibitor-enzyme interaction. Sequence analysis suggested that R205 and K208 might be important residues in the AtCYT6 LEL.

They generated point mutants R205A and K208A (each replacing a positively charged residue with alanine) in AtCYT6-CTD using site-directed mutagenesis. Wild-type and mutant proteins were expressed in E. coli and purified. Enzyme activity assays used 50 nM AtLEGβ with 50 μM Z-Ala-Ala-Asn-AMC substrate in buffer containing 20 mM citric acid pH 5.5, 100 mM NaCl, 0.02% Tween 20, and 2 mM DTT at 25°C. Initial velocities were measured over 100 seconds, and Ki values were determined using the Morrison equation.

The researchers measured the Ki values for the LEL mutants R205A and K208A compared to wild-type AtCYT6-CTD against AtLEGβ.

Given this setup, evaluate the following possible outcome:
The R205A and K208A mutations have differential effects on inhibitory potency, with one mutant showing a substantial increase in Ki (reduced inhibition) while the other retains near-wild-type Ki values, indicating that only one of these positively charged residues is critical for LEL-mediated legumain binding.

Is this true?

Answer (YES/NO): NO